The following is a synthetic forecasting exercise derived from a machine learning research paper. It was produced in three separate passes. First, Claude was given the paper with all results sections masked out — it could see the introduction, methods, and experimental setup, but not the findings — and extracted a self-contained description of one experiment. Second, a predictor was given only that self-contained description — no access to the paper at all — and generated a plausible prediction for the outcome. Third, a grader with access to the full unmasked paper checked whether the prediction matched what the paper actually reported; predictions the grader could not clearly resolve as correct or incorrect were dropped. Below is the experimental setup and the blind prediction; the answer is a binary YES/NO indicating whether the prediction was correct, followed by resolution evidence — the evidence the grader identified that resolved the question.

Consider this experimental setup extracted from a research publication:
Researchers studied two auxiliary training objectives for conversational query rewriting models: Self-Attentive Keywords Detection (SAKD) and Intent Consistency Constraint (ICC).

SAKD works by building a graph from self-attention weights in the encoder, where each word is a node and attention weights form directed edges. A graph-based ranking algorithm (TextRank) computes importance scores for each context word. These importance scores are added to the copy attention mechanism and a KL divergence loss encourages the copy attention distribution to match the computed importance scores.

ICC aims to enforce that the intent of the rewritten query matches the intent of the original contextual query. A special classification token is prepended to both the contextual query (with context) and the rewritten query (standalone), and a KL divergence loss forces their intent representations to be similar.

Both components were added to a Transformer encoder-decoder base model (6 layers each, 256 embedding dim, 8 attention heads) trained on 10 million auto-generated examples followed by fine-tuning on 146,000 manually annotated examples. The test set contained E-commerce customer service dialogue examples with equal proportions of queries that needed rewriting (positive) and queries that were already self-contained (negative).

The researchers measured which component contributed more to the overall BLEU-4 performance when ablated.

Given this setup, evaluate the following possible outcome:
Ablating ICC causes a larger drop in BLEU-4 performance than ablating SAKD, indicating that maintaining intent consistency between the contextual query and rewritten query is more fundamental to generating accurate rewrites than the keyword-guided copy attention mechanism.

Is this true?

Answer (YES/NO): YES